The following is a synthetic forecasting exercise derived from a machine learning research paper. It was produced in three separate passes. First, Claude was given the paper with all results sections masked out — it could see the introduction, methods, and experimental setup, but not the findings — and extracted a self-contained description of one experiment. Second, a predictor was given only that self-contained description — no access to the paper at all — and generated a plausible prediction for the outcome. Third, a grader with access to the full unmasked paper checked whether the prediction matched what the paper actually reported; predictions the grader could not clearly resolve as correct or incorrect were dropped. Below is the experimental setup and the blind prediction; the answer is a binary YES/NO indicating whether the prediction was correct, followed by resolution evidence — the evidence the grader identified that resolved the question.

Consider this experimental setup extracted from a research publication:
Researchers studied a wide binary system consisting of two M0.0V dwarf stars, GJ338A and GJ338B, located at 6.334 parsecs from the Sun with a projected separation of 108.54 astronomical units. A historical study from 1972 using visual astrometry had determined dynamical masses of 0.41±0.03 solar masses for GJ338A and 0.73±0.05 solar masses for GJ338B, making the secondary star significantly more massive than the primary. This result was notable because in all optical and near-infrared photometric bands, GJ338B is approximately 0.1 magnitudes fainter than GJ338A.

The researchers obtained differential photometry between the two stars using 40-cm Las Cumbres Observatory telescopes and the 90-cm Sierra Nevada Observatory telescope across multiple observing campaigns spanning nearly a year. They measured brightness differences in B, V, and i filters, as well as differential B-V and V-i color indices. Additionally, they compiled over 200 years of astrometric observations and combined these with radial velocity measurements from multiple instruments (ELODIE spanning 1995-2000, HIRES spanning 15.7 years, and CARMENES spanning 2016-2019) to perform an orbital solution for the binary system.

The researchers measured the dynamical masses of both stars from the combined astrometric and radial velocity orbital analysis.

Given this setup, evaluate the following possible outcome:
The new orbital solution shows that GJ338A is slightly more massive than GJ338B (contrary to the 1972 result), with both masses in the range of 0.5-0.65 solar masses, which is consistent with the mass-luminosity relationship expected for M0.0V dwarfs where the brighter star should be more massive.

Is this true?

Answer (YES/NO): NO